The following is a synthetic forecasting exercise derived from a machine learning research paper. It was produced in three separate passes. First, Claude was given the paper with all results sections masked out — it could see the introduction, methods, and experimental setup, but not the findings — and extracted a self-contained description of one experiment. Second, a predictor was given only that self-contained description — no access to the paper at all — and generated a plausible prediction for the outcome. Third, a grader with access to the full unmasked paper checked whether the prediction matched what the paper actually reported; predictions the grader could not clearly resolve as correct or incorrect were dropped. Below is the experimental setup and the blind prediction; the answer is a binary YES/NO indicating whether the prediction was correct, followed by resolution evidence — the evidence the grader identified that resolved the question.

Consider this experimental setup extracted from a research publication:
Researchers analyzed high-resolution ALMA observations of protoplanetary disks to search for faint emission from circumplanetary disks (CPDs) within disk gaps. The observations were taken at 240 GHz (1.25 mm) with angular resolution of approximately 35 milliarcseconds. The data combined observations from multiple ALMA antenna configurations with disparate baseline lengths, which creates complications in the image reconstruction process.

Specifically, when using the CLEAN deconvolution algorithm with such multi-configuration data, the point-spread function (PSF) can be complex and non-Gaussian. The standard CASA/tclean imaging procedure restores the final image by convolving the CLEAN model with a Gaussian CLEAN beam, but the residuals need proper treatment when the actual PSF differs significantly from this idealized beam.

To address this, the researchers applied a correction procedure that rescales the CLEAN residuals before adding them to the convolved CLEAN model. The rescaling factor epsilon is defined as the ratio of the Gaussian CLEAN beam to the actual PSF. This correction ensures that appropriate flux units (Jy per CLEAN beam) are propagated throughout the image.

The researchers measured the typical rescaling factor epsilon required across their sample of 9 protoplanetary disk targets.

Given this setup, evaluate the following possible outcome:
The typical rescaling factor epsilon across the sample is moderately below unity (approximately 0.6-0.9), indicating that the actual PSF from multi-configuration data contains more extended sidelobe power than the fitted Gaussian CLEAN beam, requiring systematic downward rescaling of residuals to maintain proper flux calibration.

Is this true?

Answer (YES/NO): YES